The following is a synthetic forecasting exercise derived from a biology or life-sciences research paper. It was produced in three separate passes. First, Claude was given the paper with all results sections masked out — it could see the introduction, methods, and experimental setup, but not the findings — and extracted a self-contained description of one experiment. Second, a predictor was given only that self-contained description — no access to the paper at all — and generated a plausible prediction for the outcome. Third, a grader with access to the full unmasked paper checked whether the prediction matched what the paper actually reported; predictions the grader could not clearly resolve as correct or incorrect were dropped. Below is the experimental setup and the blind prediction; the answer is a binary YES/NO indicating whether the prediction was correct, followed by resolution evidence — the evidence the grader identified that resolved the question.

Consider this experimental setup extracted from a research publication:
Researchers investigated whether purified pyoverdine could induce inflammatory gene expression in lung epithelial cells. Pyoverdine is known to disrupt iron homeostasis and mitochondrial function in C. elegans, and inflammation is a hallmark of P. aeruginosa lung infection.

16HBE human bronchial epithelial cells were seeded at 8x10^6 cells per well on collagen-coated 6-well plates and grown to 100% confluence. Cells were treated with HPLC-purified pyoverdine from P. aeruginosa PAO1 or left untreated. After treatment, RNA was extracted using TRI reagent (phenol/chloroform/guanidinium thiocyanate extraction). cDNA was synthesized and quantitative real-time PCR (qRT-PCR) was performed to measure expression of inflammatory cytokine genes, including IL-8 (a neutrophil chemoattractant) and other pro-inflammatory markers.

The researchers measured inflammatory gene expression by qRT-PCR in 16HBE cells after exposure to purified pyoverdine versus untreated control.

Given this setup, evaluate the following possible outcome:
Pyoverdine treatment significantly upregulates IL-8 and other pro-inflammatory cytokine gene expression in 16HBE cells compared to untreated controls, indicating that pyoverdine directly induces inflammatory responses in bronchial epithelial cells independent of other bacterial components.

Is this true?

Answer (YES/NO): NO